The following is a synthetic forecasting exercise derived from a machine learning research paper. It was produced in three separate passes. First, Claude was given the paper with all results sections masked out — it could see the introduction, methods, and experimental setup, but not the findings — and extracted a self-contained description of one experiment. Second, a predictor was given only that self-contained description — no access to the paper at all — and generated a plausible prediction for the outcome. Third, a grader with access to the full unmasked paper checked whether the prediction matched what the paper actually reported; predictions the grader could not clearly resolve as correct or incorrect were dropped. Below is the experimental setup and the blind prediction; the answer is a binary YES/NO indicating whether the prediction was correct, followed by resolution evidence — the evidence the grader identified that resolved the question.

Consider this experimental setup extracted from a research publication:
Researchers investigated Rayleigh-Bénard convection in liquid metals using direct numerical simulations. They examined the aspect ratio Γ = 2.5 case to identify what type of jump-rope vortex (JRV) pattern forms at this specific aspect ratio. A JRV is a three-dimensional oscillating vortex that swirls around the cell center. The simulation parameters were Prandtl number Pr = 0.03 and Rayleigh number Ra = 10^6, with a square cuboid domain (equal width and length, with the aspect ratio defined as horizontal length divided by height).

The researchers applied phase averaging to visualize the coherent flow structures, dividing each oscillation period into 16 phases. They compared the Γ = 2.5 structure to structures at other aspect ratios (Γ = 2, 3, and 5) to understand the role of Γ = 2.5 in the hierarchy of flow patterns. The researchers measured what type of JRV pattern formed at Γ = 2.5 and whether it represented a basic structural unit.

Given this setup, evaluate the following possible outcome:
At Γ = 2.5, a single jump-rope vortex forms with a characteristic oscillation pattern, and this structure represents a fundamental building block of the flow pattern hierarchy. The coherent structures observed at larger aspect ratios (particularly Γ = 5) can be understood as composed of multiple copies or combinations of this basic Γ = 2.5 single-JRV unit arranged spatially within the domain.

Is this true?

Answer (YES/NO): NO